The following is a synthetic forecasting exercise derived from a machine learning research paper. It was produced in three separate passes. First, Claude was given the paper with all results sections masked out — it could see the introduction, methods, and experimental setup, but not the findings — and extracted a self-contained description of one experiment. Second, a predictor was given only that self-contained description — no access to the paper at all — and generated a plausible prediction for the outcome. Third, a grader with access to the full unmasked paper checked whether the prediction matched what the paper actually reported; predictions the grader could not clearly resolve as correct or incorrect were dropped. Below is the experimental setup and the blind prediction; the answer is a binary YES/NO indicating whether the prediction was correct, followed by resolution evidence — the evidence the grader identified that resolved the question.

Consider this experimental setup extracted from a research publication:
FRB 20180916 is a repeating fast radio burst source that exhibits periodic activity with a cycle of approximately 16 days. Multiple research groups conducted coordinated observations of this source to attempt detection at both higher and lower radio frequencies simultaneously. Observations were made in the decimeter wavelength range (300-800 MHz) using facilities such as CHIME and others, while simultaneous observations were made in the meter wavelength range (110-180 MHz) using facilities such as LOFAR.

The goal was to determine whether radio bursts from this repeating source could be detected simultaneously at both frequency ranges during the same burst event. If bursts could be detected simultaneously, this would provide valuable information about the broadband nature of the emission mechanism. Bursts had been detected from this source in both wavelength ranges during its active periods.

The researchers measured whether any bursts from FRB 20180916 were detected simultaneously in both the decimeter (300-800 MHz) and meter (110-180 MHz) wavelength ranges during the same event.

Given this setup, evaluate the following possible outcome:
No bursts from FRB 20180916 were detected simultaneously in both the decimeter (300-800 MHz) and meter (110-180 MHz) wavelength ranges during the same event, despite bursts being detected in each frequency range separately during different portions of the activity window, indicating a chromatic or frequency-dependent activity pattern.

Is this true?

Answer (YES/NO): YES